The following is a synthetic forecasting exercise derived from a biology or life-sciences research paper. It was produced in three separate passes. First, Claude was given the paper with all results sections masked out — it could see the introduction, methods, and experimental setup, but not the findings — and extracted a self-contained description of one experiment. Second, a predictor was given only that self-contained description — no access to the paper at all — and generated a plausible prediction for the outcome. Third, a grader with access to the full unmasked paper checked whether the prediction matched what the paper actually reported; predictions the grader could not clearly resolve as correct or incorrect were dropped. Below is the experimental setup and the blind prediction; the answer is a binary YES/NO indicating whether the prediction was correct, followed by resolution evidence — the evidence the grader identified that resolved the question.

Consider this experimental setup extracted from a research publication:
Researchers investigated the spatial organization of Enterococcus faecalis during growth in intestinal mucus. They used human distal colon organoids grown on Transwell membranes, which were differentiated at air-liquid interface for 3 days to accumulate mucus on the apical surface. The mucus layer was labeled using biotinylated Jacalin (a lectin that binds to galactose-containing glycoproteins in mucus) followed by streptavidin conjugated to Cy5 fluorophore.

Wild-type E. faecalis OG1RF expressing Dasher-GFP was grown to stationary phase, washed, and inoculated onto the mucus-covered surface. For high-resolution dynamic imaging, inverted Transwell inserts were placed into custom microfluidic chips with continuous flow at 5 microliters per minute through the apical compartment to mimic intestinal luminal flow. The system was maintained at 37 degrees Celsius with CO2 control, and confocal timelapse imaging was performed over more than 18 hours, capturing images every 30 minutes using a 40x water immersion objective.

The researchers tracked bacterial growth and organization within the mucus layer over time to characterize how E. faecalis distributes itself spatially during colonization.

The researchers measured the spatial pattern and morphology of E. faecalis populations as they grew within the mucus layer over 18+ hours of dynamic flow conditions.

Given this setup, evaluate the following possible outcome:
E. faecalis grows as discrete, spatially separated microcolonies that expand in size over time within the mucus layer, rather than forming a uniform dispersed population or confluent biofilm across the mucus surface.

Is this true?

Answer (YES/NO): YES